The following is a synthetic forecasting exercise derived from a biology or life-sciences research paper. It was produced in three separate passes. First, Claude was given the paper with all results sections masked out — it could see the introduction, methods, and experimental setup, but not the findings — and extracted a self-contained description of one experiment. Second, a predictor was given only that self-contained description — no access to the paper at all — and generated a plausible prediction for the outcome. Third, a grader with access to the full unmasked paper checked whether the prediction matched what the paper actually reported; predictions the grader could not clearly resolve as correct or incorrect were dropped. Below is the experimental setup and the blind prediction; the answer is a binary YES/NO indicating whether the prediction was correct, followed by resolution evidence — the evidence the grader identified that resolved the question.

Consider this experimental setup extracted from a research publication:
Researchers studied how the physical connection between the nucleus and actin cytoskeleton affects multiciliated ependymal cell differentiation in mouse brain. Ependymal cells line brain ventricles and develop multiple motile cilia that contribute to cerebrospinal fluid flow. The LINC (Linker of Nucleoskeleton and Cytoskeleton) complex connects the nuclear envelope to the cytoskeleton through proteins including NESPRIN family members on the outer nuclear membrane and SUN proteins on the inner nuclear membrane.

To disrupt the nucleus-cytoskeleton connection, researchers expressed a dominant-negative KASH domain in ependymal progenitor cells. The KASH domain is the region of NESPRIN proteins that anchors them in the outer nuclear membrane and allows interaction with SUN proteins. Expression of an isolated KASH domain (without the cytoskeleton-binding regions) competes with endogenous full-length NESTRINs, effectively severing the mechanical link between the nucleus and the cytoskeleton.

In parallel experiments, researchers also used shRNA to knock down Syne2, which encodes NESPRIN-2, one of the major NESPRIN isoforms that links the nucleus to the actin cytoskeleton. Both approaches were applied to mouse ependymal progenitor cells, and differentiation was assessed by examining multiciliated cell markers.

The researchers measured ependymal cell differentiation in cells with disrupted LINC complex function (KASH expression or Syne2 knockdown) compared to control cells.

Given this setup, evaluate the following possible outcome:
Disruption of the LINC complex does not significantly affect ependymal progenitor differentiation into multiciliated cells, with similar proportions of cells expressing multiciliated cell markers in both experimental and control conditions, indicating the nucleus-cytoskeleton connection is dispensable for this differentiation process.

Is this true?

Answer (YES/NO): NO